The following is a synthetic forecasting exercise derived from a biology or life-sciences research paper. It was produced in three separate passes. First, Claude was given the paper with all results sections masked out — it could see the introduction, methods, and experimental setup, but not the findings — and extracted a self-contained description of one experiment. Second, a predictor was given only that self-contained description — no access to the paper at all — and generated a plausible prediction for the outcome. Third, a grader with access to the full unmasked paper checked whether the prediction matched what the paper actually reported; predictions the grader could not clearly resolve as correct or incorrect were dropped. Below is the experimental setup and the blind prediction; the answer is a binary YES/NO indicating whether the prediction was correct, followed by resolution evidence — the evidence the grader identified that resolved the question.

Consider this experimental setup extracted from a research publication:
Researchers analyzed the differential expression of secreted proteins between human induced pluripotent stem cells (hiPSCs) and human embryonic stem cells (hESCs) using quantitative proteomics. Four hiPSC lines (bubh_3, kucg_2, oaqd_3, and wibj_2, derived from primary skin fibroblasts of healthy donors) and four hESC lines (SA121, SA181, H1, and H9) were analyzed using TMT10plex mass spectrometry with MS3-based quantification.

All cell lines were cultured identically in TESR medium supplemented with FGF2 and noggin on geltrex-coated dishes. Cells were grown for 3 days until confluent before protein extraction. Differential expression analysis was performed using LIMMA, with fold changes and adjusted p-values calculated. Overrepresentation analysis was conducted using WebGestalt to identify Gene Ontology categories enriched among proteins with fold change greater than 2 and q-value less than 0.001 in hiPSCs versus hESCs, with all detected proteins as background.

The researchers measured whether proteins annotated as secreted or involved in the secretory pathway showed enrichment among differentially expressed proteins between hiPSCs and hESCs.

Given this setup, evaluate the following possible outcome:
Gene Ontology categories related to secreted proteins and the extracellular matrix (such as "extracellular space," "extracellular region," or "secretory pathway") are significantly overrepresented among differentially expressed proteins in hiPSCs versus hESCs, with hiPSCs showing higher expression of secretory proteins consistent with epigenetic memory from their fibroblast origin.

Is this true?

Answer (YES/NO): NO